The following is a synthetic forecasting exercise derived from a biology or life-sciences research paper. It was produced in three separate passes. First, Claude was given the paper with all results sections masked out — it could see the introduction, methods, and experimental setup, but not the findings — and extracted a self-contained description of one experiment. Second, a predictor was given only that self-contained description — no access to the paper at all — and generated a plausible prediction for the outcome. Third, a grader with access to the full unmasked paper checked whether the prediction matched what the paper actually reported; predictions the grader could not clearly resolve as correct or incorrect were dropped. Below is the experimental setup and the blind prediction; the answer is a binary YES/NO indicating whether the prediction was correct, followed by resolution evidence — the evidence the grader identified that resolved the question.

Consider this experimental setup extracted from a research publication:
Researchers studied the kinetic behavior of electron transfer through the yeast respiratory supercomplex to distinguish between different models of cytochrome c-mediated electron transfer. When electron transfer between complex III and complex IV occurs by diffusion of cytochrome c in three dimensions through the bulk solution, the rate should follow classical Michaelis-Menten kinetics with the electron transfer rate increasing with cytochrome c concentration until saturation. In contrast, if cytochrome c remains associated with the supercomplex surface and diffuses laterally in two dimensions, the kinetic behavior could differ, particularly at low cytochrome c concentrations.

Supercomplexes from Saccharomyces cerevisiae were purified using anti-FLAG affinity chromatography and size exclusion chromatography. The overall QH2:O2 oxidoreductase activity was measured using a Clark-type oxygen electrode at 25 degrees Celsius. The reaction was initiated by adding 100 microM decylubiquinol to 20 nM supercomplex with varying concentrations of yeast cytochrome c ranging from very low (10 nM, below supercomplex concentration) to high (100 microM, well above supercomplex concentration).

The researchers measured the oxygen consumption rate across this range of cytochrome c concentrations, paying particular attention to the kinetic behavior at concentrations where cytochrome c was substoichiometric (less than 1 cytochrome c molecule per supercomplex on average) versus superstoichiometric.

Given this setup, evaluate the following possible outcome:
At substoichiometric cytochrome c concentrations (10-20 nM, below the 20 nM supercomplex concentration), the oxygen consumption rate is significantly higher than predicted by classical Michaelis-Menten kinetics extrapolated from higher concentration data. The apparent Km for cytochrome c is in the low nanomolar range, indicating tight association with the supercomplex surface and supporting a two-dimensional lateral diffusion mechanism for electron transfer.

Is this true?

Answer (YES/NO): YES